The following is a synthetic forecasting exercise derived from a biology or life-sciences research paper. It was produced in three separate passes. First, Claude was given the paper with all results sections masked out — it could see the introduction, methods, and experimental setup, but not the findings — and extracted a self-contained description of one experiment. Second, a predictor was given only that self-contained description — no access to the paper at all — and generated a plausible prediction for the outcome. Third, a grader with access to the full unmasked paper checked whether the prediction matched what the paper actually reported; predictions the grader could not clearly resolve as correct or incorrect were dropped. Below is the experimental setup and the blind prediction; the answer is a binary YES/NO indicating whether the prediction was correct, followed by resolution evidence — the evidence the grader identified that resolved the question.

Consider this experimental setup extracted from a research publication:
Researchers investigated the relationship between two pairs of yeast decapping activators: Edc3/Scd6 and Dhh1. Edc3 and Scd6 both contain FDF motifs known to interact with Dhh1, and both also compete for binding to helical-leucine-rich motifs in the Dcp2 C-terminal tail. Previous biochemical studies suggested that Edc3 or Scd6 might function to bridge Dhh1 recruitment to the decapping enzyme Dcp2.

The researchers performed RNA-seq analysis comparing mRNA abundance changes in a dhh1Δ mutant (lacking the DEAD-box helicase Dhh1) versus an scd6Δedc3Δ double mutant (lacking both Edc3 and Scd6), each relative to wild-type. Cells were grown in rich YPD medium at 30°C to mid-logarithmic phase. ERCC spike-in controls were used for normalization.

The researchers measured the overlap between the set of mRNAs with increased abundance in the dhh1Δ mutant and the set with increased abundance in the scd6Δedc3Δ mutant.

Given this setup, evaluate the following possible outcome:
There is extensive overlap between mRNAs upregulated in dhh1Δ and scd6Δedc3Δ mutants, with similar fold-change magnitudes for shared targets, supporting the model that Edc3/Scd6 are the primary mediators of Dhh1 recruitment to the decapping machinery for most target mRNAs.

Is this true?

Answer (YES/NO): YES